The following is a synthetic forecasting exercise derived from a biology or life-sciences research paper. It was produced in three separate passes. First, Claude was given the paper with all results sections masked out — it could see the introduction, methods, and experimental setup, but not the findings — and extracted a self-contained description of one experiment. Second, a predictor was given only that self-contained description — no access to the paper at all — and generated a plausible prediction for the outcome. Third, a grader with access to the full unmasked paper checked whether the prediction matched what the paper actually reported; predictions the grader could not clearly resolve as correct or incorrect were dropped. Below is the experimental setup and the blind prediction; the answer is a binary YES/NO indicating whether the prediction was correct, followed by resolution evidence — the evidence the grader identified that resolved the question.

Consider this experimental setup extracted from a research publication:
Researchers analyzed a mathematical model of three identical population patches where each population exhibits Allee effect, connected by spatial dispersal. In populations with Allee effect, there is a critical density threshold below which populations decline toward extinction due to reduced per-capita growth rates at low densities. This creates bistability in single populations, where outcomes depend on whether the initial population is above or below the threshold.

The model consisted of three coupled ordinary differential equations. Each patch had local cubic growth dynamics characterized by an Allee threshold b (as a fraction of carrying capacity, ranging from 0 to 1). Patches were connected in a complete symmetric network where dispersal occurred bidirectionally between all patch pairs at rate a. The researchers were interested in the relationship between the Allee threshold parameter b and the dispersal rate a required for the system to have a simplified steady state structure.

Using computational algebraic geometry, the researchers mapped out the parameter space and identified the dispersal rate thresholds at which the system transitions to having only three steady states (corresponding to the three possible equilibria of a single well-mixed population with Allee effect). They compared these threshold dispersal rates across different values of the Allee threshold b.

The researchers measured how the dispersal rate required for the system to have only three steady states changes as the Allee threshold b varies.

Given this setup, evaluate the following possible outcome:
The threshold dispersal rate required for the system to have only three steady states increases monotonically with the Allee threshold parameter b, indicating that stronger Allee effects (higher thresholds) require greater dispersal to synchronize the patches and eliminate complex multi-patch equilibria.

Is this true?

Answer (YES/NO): YES